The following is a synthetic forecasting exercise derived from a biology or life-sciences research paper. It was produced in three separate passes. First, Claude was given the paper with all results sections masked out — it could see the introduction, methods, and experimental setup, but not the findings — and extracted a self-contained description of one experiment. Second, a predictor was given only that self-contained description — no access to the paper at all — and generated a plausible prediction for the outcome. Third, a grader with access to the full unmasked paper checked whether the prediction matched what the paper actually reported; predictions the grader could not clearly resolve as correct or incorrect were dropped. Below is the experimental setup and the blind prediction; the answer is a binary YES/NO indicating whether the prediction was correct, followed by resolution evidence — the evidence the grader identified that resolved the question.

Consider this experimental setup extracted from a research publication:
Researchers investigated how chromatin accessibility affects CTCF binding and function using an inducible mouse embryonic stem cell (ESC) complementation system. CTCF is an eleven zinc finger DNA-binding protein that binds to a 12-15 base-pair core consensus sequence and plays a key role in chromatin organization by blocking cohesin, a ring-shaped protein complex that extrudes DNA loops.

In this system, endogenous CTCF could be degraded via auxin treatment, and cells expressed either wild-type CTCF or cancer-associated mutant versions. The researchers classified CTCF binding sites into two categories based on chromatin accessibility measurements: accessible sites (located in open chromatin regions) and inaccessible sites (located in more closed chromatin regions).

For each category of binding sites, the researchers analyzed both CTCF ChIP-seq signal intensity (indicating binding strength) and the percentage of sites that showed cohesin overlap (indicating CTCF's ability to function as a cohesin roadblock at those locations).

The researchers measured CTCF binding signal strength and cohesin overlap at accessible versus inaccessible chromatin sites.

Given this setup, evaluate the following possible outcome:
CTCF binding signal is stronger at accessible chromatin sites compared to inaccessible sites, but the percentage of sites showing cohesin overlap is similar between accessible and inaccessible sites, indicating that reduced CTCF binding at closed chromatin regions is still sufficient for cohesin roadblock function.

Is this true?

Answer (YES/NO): NO